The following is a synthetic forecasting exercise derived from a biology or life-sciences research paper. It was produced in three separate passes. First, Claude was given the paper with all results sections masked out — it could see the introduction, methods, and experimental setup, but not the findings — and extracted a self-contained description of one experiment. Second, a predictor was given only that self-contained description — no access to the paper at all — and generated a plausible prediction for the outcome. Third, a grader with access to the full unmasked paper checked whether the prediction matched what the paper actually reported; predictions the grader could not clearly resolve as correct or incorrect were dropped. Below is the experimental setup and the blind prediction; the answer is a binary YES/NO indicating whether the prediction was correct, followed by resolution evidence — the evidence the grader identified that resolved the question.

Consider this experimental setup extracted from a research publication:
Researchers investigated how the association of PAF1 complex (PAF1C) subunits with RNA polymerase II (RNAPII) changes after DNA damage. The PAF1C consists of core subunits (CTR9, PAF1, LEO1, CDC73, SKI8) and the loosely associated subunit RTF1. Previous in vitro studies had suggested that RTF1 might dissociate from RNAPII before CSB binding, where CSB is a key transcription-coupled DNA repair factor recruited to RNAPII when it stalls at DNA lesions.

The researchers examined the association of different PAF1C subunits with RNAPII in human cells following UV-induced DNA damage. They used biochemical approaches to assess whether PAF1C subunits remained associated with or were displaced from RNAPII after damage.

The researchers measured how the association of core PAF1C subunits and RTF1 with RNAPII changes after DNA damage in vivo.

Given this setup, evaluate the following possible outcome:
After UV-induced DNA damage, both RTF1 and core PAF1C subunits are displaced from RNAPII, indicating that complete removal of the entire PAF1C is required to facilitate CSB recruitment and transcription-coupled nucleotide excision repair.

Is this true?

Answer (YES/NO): NO